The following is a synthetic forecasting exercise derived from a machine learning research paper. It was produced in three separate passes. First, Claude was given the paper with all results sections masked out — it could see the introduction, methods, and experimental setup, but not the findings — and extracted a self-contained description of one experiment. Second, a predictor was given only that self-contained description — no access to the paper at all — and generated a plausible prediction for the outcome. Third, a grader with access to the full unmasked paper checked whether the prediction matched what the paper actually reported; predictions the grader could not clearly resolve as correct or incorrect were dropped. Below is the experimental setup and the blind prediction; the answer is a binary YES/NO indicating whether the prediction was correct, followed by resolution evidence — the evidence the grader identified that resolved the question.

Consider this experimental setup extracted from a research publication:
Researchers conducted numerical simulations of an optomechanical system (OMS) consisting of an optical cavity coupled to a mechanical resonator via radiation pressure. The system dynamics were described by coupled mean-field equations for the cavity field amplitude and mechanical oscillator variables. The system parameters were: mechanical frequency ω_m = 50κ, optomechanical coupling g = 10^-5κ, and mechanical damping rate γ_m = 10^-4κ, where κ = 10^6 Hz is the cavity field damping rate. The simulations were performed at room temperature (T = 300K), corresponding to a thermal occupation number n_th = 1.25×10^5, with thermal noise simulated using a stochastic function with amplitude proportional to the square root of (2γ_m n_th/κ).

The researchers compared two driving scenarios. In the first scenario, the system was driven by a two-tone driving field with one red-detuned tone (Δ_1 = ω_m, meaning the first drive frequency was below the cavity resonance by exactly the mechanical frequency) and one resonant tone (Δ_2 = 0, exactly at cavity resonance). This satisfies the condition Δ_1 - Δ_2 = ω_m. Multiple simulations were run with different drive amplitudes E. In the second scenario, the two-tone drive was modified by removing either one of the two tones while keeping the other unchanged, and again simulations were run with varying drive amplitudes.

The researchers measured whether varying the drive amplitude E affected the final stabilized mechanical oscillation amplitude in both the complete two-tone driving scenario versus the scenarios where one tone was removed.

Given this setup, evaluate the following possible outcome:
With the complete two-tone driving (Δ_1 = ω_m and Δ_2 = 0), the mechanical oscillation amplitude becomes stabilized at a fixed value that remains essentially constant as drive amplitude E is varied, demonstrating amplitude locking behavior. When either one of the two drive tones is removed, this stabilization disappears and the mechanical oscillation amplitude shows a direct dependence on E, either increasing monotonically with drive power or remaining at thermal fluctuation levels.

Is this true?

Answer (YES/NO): YES